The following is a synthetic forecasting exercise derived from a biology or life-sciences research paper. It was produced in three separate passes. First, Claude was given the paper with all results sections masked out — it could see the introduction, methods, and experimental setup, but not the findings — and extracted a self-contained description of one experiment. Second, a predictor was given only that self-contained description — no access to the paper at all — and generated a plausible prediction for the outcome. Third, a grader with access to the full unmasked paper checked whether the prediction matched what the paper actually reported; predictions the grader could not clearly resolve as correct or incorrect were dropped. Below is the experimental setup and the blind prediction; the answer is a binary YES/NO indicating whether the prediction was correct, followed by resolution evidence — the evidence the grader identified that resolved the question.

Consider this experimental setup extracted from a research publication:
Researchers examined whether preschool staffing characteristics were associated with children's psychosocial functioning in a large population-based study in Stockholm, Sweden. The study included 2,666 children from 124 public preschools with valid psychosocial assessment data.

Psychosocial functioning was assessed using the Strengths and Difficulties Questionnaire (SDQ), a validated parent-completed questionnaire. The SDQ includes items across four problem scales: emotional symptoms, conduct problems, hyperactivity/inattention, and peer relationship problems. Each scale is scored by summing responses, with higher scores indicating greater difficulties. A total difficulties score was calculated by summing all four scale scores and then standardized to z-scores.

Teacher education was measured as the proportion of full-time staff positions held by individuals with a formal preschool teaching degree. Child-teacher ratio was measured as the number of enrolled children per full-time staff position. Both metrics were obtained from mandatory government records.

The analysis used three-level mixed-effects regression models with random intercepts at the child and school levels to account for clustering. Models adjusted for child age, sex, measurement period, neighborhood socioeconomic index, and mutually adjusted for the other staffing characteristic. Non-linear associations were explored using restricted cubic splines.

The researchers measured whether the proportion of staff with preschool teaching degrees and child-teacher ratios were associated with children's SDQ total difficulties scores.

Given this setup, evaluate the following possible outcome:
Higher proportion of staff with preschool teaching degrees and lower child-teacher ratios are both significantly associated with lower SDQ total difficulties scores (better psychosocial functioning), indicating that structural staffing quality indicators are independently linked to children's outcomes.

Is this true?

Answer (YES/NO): NO